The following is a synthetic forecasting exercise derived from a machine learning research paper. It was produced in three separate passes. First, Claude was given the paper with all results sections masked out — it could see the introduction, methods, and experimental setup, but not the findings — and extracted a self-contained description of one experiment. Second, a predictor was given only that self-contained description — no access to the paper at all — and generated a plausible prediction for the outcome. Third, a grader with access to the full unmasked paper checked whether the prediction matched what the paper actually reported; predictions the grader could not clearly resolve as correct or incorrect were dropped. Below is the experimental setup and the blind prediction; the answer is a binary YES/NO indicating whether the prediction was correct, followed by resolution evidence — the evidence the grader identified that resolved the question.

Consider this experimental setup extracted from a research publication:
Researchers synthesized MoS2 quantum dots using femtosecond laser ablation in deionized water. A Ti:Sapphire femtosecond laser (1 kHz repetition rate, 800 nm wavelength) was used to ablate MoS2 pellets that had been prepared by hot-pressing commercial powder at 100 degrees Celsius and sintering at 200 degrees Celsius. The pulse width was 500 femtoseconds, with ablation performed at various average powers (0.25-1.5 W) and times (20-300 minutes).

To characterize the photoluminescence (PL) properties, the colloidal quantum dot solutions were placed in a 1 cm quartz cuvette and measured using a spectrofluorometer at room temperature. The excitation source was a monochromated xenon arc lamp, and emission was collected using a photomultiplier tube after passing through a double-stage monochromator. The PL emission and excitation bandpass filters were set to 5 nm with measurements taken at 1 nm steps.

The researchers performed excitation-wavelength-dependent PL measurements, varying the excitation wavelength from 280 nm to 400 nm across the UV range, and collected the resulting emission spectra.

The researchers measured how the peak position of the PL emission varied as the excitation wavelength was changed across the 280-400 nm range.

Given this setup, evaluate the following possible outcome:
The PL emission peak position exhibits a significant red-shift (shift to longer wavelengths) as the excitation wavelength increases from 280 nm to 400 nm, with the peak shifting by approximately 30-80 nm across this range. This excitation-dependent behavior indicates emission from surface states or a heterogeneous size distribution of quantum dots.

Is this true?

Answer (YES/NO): YES